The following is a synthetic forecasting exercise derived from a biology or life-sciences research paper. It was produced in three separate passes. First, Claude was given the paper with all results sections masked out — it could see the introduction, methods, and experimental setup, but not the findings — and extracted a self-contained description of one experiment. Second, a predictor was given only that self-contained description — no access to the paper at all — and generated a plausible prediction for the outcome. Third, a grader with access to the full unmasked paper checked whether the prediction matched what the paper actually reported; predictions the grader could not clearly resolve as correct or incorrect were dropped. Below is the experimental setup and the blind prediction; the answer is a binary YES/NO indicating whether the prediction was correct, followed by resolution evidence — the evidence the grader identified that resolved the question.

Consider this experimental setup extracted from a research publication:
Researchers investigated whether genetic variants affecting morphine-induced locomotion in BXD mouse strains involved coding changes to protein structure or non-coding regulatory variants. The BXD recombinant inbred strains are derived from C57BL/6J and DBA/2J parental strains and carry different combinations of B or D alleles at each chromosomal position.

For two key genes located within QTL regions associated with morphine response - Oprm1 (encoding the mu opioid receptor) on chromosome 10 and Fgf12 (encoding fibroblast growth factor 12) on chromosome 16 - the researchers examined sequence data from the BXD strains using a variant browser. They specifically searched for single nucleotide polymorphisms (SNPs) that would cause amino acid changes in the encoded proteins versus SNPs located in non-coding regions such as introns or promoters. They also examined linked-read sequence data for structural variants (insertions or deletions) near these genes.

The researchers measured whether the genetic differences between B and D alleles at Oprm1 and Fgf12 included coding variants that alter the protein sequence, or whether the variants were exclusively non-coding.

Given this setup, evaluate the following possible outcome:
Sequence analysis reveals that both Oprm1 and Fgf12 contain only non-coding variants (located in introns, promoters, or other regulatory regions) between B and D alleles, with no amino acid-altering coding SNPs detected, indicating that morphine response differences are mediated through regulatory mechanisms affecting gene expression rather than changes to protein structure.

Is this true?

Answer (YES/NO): YES